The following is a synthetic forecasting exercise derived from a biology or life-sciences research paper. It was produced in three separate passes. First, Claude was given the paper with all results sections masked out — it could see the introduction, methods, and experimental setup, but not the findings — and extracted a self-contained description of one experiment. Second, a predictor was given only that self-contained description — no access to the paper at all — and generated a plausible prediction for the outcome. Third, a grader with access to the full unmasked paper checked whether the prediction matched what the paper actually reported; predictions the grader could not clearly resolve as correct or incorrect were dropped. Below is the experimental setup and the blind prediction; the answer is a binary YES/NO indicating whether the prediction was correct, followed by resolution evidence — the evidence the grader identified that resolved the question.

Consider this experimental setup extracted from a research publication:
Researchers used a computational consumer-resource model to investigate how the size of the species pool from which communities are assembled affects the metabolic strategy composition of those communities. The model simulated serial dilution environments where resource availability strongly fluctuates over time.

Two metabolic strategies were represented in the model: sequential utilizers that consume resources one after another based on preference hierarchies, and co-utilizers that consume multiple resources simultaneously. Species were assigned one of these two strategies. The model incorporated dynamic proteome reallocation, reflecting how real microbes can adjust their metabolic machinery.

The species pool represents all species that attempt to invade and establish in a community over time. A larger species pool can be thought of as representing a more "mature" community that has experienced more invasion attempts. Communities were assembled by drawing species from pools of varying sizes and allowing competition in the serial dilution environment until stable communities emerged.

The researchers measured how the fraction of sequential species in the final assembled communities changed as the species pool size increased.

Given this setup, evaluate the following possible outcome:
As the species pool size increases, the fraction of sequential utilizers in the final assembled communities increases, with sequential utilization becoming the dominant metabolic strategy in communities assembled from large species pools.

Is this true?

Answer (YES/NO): YES